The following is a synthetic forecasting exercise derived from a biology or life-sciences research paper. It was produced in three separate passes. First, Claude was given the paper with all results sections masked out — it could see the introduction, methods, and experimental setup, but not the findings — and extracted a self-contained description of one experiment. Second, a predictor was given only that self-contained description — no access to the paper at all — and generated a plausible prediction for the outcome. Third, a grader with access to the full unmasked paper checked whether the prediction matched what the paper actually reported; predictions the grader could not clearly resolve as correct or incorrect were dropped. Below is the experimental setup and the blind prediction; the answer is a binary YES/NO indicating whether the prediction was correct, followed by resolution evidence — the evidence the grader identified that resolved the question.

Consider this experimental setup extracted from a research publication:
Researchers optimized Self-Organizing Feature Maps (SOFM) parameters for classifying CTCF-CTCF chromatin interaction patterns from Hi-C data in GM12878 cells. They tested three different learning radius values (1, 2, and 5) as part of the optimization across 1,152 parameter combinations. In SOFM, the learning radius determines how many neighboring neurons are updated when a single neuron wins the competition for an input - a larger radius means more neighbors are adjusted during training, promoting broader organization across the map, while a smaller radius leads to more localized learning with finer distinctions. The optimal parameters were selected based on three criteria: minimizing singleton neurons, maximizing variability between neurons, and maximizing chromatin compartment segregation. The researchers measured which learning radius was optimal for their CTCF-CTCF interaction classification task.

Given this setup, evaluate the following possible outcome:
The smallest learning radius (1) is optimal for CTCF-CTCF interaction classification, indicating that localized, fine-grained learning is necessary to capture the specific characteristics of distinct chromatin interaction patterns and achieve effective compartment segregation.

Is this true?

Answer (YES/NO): NO